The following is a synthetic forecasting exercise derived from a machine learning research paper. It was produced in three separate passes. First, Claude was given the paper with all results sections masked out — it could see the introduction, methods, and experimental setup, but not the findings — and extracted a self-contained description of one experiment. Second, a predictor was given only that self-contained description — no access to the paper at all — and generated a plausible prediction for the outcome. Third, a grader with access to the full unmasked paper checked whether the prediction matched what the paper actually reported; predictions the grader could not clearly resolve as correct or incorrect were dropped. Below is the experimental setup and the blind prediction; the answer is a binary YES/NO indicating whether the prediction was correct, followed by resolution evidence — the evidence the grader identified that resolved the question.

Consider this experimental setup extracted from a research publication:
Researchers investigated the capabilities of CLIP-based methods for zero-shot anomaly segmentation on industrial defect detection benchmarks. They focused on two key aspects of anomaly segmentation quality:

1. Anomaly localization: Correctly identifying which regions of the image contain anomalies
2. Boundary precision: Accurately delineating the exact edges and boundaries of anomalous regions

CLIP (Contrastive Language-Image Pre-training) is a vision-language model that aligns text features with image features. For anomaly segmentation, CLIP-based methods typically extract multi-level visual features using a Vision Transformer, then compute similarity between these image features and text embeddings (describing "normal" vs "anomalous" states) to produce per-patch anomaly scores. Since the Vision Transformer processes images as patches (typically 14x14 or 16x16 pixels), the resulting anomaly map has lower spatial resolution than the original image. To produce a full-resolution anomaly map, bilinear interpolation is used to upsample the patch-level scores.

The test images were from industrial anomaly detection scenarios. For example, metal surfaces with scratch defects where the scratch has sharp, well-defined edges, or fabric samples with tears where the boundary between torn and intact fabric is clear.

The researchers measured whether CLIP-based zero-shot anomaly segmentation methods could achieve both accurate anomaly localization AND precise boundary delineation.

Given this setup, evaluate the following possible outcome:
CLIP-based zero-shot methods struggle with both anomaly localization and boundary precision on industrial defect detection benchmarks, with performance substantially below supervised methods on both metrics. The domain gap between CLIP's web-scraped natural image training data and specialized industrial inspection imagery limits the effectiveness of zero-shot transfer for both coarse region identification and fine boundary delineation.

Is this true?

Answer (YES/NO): NO